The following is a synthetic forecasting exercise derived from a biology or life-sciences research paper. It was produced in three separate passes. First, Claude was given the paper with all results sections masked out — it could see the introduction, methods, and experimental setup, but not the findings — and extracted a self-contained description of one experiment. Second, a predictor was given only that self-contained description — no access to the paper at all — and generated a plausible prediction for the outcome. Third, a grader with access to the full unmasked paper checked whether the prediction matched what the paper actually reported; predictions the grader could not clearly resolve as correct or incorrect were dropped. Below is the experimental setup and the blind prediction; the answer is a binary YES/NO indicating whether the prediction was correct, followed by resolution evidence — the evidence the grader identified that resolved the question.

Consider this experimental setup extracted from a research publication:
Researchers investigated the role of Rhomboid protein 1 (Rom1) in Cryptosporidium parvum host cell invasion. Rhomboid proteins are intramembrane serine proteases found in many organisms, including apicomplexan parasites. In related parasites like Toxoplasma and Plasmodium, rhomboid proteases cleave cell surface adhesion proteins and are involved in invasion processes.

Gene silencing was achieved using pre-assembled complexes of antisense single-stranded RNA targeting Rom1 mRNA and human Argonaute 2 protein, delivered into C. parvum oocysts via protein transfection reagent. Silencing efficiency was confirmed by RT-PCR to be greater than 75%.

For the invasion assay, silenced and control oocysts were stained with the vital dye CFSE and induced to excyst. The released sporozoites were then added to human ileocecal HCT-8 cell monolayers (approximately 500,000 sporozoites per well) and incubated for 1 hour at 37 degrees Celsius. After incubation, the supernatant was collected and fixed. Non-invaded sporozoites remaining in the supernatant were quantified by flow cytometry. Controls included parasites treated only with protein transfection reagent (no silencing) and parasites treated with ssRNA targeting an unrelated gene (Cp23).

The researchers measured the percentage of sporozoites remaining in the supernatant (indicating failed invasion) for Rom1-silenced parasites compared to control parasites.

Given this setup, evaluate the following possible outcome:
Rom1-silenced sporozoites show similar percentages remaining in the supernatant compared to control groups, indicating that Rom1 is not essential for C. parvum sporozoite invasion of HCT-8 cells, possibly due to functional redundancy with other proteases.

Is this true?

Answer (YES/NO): NO